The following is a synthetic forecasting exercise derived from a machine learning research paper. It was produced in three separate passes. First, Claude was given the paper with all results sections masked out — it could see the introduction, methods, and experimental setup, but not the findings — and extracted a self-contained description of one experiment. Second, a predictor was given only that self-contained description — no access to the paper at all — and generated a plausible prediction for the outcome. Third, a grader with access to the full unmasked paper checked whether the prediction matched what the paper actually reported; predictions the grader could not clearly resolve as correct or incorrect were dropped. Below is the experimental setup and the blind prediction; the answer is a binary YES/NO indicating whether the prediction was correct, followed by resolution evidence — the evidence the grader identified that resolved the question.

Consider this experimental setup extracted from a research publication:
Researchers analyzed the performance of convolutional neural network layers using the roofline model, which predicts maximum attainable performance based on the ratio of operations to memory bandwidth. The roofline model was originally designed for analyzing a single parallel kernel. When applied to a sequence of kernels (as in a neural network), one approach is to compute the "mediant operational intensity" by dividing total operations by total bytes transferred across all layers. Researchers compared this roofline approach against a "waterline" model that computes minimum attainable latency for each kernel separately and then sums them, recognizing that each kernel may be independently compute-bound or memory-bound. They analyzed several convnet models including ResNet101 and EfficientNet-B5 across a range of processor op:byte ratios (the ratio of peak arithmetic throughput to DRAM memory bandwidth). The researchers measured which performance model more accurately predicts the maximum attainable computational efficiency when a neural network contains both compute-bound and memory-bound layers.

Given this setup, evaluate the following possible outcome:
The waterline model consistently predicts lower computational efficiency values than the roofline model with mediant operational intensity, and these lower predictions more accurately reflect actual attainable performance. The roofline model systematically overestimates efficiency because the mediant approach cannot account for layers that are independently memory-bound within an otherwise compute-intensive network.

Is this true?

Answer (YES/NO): YES